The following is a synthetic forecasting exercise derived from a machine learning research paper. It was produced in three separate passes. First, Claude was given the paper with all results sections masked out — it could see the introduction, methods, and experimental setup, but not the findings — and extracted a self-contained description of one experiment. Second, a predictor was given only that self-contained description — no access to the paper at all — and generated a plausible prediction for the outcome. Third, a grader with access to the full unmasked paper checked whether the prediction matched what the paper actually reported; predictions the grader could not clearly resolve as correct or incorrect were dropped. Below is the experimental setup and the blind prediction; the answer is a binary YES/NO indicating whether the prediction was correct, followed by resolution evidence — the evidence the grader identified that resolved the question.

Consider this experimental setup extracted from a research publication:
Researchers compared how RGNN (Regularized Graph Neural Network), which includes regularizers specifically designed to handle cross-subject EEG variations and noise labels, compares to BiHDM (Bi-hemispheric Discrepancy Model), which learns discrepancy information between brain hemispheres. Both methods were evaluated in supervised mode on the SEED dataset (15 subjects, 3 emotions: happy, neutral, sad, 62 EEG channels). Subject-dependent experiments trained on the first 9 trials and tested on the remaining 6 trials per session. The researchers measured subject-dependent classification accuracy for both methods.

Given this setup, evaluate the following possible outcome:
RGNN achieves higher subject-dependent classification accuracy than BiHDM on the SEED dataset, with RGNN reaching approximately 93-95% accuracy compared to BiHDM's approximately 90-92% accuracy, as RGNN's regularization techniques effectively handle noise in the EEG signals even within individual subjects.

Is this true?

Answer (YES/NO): NO